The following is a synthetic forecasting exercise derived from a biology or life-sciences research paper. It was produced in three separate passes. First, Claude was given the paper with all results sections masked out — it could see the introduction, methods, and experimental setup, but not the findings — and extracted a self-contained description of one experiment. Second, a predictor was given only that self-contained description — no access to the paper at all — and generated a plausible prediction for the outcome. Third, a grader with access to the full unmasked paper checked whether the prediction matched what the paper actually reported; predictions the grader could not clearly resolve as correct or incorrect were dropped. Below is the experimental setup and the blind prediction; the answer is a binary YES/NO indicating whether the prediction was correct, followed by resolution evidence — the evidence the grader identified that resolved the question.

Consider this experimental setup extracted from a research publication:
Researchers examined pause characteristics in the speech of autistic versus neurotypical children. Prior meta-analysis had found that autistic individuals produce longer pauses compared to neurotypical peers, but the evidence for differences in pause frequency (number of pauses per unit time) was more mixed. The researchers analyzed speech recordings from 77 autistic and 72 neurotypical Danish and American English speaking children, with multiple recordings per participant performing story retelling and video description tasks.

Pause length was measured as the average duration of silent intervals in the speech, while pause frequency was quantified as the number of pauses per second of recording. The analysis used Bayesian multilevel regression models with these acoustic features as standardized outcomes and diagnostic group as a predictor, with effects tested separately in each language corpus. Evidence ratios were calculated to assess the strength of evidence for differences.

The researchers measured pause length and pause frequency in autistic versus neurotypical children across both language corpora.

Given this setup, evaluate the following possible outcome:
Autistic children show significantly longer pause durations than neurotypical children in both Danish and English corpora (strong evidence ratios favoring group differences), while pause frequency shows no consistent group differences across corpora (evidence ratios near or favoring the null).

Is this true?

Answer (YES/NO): NO